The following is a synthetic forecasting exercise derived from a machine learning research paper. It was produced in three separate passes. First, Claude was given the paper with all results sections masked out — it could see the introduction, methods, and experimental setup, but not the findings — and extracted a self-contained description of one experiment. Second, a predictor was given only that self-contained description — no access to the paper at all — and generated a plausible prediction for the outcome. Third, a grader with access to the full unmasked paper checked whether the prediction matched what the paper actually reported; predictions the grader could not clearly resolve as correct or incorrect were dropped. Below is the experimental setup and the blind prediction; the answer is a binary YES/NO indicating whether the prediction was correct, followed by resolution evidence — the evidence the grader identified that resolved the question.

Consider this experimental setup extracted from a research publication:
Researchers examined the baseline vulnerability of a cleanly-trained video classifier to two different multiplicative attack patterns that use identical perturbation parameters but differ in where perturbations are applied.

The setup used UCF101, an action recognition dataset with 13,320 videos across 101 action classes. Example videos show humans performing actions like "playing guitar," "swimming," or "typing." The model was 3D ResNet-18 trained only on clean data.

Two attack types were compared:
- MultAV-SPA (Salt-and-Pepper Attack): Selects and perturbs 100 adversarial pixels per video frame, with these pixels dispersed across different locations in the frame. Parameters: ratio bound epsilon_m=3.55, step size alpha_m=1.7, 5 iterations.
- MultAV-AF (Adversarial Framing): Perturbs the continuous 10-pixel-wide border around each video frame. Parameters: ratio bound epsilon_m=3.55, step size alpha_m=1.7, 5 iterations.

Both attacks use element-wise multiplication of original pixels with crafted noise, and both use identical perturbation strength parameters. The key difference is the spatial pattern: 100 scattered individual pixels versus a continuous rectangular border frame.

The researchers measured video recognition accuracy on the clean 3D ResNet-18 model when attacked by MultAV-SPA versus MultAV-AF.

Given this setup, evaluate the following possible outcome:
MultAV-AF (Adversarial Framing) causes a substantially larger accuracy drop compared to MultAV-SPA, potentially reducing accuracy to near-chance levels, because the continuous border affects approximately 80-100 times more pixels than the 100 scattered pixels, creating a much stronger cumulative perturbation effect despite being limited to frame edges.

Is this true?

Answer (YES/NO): YES